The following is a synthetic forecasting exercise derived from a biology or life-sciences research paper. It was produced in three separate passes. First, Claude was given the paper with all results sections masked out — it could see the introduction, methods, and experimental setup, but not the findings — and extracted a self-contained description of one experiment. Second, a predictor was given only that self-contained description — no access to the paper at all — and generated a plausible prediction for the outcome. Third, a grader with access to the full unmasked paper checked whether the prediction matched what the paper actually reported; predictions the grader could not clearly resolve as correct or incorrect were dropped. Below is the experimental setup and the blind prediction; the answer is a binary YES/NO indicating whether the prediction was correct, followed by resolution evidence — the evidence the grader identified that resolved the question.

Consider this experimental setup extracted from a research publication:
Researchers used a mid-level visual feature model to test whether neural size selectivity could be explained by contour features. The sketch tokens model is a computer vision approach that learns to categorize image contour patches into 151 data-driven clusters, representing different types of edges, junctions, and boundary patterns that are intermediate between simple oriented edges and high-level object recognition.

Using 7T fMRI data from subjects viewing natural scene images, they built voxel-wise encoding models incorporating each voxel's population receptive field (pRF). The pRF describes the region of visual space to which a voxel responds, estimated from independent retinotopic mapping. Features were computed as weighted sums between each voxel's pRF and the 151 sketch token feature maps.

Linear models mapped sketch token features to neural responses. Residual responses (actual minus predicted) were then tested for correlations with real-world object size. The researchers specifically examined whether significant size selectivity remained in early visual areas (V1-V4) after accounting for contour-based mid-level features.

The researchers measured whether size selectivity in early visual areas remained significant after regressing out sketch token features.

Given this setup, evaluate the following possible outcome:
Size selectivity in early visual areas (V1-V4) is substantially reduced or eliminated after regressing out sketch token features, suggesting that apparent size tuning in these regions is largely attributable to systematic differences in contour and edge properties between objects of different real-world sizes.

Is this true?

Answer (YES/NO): NO